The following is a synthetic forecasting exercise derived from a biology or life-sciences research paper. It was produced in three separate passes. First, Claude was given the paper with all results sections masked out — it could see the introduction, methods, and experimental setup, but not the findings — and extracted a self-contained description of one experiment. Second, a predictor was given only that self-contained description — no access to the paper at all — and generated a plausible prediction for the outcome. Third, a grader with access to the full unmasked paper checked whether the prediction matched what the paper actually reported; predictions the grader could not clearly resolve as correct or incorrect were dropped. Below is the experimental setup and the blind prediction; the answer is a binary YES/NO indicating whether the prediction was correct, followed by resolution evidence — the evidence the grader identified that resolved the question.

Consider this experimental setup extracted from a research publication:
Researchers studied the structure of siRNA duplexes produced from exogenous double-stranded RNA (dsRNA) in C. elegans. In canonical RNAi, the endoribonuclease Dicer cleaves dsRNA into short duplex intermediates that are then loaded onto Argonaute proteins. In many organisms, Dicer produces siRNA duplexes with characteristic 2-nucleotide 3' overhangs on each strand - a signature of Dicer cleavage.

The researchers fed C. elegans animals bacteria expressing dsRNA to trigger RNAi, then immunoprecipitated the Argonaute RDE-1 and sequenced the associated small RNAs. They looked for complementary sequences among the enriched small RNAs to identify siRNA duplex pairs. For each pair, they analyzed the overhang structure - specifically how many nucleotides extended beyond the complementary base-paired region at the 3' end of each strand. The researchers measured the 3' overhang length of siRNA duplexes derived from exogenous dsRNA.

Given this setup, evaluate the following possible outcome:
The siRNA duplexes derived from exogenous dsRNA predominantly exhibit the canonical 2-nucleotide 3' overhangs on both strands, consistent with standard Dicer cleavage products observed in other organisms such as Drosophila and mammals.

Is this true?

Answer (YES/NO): NO